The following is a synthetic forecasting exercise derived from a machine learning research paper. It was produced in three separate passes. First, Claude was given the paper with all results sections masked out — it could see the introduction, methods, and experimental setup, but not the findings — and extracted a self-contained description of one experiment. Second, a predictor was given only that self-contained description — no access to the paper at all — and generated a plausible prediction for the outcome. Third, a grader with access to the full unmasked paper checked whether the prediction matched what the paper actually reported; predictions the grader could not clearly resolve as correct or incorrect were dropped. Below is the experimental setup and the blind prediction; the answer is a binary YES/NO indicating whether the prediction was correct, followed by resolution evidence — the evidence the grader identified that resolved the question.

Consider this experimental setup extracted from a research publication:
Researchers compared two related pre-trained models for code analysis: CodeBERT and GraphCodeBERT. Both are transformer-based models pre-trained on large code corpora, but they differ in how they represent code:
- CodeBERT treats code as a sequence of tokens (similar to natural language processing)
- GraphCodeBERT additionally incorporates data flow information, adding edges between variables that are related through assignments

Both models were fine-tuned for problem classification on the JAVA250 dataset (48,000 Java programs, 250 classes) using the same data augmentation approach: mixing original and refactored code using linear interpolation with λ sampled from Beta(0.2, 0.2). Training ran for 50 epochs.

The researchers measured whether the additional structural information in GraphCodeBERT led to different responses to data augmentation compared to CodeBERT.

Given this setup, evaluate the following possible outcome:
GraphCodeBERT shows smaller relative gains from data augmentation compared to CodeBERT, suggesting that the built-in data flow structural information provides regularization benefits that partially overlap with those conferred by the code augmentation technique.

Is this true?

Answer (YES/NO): NO